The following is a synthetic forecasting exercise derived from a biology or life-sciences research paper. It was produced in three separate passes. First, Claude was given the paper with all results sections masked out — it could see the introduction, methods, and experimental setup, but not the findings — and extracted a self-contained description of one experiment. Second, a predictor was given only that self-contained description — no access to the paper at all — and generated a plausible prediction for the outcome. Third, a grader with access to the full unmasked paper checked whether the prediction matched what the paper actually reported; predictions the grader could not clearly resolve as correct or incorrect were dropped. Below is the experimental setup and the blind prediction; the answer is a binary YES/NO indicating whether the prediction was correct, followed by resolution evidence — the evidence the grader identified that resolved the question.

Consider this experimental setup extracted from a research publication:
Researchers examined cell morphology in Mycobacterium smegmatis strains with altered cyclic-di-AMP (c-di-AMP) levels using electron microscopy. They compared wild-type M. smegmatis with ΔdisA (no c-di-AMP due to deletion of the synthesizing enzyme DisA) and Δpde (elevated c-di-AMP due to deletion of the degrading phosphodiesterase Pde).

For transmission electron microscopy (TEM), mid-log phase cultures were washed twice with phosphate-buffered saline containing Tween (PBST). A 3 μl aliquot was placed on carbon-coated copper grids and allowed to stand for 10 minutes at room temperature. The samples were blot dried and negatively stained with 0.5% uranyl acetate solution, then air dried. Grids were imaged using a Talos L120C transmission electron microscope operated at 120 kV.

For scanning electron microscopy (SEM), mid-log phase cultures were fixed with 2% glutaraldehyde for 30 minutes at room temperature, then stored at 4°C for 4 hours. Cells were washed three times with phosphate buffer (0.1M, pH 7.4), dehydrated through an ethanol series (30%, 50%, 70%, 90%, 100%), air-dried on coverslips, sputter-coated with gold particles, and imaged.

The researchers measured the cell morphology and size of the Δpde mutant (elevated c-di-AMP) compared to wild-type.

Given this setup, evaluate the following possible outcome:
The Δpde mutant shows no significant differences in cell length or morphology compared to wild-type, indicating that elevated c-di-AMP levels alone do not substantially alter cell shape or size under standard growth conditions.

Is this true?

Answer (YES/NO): NO